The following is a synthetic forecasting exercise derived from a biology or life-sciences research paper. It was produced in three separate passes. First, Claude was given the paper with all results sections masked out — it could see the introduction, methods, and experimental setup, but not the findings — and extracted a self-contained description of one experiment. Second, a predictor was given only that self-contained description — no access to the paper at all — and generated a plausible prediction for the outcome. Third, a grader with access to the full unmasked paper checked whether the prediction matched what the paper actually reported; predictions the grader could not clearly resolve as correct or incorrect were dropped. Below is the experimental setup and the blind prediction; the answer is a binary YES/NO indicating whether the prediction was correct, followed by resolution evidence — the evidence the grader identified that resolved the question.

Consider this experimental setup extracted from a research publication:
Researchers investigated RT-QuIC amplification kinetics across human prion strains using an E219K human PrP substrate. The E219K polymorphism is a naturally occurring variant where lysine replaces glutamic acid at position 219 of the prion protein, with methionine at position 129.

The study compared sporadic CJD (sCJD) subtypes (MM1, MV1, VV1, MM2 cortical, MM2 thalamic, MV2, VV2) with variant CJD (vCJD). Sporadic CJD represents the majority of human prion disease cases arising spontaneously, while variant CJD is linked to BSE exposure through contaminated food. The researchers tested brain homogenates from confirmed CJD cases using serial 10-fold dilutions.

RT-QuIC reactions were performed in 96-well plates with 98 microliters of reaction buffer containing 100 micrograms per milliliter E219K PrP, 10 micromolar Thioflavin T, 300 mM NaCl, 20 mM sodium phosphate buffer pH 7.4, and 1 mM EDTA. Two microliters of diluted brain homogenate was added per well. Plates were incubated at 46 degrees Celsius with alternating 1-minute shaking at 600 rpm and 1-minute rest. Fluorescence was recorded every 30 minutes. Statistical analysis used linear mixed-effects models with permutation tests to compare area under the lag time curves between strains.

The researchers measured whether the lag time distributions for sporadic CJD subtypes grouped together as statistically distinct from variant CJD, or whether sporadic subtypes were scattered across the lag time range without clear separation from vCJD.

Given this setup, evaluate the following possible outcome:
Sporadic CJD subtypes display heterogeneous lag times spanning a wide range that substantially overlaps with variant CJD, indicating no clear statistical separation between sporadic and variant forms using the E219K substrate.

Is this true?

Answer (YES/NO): NO